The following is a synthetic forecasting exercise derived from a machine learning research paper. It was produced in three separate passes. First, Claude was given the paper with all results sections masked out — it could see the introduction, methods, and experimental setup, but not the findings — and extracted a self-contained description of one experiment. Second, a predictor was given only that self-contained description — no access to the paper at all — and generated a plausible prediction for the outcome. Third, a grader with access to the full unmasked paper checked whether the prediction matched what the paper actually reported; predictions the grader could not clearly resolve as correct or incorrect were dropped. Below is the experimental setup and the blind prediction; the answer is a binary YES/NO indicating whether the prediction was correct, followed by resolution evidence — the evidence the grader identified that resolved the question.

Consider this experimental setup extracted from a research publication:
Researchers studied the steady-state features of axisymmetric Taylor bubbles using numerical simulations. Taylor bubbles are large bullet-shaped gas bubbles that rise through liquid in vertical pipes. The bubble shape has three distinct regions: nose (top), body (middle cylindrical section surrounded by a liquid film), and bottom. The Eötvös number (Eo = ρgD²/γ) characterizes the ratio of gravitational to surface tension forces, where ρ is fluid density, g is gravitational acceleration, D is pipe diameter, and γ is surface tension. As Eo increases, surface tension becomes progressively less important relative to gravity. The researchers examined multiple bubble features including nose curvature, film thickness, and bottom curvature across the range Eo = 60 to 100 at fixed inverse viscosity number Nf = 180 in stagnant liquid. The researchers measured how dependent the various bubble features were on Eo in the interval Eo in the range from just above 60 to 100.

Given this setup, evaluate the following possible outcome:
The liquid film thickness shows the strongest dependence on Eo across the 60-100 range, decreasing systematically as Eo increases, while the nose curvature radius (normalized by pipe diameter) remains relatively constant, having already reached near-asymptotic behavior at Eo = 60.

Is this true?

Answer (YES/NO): NO